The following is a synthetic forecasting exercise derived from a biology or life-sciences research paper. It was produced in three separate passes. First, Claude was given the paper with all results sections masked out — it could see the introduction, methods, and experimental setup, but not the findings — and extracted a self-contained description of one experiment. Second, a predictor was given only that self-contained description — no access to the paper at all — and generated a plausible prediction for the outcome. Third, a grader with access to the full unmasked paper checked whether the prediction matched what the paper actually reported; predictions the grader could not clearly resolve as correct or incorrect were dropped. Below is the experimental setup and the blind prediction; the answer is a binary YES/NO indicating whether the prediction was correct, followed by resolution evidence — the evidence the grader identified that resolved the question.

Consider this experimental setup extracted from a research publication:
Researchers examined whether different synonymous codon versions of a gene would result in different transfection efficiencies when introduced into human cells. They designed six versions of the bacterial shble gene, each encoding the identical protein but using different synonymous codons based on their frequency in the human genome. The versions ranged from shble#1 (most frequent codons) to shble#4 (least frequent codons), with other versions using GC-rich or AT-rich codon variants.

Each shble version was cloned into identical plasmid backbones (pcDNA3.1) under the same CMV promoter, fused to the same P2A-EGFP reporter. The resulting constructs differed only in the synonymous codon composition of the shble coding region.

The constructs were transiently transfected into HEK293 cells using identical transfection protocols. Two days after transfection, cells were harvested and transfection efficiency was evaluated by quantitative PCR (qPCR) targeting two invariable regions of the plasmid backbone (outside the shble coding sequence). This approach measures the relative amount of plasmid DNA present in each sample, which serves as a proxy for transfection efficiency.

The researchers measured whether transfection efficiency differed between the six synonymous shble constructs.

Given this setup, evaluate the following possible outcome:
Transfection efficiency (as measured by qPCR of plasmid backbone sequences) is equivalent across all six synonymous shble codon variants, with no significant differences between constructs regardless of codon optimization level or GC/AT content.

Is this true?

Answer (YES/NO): YES